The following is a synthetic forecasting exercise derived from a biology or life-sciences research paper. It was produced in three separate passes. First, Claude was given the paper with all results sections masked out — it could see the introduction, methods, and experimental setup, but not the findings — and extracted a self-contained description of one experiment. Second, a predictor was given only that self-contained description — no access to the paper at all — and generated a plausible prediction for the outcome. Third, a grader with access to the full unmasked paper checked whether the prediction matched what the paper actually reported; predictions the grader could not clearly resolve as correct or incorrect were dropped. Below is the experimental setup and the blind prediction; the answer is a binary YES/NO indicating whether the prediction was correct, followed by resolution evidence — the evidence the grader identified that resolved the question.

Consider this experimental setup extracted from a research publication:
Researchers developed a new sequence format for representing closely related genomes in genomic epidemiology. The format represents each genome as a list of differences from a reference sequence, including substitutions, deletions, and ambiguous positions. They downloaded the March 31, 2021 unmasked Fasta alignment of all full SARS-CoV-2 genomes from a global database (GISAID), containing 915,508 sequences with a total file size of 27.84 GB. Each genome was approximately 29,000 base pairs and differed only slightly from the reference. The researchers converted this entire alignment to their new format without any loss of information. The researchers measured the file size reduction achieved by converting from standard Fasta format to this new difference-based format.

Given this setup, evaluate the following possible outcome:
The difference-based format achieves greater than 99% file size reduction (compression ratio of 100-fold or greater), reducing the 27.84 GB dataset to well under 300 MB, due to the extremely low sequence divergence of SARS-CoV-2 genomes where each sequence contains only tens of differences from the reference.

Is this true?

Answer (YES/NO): YES